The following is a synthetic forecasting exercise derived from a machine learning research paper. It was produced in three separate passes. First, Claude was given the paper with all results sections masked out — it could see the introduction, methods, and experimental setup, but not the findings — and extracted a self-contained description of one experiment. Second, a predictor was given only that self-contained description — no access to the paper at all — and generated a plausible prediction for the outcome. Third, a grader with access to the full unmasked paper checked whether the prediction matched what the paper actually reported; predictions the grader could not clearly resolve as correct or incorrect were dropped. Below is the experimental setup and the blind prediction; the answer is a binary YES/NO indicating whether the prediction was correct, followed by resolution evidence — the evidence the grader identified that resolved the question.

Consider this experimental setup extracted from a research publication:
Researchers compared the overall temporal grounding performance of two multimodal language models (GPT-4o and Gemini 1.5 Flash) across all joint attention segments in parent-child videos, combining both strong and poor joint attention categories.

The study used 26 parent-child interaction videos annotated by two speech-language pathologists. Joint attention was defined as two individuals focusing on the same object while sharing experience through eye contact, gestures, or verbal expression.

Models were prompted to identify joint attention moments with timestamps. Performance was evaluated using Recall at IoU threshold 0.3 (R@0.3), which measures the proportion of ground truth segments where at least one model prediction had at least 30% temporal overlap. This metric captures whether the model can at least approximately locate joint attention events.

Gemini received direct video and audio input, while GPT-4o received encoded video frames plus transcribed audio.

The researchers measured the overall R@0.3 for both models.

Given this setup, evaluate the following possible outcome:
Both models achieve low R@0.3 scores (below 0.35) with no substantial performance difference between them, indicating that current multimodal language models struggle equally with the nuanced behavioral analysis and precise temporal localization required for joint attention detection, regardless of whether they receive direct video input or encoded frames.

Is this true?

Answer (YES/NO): YES